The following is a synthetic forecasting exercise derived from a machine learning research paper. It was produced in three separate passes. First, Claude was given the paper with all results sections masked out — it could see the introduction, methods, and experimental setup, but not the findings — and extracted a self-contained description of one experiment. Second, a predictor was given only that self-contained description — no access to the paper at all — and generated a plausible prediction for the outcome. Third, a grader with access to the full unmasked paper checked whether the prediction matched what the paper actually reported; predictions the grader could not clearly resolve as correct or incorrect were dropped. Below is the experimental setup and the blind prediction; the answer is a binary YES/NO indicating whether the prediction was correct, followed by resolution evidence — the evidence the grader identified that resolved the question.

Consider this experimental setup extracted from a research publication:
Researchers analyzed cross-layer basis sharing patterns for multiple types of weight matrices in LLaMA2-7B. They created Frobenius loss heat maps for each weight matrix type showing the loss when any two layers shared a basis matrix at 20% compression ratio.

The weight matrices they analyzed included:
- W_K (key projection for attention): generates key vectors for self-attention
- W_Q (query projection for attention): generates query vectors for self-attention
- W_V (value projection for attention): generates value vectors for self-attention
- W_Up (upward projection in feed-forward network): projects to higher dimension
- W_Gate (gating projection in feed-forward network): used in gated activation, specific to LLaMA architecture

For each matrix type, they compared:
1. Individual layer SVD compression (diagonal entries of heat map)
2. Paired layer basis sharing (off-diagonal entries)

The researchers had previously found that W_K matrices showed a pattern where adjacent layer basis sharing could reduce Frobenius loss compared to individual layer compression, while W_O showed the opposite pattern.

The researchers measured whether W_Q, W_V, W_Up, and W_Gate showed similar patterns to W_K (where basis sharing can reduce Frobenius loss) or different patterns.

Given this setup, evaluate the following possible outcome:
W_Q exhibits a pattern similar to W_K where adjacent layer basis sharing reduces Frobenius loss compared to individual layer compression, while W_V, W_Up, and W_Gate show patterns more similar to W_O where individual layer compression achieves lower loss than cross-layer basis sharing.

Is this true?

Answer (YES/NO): NO